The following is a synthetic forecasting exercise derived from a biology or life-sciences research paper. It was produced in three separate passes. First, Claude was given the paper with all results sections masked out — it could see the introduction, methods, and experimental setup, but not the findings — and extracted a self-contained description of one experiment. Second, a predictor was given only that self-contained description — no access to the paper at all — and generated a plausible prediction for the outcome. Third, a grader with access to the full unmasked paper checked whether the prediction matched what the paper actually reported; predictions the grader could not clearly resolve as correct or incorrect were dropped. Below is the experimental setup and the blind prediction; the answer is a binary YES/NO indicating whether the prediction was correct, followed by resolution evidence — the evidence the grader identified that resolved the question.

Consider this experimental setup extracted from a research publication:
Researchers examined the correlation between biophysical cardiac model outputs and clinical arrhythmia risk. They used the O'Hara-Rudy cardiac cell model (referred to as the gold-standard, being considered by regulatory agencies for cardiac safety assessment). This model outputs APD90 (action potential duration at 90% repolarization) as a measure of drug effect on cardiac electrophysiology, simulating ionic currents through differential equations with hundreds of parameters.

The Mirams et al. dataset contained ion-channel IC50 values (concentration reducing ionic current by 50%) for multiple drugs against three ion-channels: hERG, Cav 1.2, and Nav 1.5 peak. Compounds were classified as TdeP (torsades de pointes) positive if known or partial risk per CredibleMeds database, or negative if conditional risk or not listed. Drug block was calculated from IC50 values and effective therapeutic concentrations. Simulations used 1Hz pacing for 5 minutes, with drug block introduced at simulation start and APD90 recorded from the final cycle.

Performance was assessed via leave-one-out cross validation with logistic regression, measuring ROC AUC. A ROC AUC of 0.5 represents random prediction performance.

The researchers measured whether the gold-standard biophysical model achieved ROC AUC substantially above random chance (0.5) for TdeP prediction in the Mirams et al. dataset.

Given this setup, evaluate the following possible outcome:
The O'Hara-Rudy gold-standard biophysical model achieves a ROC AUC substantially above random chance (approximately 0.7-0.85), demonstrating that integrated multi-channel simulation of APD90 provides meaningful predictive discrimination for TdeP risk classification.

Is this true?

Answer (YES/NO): NO